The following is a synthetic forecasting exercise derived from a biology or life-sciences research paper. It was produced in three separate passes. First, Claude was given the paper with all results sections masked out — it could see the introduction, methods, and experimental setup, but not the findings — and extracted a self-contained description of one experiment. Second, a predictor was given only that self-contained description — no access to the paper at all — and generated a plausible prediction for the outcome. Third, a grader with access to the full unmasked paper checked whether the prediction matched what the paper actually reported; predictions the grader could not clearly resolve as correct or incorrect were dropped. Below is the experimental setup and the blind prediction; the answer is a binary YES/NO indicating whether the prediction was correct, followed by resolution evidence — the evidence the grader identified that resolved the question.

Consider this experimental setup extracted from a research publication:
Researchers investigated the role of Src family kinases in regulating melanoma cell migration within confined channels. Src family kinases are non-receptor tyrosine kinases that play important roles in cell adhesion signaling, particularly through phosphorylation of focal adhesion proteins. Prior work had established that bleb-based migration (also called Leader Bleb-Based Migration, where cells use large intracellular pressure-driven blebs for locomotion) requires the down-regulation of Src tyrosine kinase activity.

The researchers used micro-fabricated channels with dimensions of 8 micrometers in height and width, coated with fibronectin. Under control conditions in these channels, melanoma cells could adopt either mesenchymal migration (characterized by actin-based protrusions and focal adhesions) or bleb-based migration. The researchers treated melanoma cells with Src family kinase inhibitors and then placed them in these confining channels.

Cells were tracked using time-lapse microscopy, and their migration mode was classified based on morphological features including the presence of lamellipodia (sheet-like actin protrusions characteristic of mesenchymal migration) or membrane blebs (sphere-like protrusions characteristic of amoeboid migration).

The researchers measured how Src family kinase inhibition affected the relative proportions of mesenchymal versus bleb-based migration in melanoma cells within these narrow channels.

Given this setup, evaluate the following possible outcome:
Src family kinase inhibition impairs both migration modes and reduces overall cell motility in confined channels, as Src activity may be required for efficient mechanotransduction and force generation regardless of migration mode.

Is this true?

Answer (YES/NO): NO